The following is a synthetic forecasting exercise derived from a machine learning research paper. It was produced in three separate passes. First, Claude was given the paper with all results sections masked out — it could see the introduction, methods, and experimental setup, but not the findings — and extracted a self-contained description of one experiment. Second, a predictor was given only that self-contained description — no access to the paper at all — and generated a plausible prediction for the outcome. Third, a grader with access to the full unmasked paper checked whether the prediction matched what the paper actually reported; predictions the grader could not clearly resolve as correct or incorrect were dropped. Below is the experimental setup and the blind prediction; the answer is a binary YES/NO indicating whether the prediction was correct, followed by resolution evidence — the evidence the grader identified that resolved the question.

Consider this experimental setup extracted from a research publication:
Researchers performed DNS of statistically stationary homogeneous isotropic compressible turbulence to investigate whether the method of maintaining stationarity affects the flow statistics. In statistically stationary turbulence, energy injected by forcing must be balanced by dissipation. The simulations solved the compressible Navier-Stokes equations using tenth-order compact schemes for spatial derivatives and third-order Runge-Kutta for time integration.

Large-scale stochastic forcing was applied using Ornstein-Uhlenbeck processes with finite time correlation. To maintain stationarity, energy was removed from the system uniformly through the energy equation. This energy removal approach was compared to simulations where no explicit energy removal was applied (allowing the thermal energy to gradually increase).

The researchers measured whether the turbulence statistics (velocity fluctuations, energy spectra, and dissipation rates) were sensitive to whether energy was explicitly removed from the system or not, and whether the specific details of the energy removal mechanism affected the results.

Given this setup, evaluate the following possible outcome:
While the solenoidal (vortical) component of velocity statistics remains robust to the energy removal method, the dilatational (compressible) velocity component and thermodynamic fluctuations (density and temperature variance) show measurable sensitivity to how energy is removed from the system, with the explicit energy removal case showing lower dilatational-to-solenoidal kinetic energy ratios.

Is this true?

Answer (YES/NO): NO